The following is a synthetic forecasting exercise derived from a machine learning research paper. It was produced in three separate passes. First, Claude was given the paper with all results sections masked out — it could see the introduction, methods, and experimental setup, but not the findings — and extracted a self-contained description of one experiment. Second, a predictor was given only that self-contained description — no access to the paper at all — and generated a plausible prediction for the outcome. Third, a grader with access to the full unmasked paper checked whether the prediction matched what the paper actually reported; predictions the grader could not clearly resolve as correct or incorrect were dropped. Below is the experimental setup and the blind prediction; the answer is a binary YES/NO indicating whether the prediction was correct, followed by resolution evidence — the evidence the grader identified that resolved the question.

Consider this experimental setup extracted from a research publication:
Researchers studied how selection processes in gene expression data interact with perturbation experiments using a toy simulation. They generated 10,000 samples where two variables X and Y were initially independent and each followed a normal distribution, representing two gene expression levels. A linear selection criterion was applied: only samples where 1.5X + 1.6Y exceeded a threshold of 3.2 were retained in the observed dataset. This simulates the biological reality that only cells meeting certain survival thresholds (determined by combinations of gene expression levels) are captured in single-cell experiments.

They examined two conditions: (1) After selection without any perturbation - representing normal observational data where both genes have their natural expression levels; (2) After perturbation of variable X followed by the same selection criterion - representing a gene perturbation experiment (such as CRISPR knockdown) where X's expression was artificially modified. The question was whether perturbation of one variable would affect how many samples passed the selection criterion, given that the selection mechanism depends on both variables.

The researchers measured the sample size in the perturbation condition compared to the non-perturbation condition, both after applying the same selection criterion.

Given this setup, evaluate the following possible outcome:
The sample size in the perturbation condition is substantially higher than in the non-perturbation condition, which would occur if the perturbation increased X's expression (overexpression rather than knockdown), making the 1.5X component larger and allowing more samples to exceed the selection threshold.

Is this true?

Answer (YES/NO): NO